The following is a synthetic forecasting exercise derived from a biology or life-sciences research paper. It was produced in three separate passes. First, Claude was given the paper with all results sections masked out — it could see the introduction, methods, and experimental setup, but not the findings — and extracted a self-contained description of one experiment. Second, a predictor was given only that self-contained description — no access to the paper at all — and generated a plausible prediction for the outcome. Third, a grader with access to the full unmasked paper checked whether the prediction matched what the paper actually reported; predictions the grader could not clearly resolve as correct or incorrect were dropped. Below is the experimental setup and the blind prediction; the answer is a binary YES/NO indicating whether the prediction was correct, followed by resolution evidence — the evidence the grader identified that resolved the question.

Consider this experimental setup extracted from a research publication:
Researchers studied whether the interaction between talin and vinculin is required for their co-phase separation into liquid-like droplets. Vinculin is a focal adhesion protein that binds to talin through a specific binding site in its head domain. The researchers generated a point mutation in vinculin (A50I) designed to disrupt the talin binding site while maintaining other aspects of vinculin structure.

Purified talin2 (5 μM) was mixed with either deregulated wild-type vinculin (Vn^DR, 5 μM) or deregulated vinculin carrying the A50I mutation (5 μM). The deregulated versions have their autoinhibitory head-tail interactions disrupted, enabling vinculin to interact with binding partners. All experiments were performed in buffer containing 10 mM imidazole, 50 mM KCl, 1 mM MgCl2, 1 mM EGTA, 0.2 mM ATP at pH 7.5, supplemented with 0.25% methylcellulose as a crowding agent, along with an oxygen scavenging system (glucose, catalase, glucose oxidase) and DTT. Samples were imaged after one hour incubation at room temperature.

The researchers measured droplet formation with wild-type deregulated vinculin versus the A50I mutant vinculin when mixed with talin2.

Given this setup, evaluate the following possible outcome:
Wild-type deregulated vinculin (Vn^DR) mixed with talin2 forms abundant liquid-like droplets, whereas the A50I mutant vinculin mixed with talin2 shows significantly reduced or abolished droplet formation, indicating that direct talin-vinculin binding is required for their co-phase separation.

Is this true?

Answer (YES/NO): YES